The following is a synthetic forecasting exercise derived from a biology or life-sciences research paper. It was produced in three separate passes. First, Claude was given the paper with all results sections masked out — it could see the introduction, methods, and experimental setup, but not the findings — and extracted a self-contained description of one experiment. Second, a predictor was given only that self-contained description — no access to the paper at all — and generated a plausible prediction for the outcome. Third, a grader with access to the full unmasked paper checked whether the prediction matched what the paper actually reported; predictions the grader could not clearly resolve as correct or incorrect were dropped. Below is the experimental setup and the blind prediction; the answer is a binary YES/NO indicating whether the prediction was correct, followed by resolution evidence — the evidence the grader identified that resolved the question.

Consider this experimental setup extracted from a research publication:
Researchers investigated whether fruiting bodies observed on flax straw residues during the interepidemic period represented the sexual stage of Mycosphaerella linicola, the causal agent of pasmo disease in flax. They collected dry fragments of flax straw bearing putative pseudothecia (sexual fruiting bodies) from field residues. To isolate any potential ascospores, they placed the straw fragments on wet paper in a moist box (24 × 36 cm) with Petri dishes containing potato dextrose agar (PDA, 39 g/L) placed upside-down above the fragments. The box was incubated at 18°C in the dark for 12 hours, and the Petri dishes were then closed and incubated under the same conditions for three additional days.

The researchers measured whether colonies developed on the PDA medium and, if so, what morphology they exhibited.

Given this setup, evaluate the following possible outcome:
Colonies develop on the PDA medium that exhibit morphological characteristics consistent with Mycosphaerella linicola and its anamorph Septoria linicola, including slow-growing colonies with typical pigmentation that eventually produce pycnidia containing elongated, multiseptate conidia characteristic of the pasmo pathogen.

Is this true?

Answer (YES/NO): NO